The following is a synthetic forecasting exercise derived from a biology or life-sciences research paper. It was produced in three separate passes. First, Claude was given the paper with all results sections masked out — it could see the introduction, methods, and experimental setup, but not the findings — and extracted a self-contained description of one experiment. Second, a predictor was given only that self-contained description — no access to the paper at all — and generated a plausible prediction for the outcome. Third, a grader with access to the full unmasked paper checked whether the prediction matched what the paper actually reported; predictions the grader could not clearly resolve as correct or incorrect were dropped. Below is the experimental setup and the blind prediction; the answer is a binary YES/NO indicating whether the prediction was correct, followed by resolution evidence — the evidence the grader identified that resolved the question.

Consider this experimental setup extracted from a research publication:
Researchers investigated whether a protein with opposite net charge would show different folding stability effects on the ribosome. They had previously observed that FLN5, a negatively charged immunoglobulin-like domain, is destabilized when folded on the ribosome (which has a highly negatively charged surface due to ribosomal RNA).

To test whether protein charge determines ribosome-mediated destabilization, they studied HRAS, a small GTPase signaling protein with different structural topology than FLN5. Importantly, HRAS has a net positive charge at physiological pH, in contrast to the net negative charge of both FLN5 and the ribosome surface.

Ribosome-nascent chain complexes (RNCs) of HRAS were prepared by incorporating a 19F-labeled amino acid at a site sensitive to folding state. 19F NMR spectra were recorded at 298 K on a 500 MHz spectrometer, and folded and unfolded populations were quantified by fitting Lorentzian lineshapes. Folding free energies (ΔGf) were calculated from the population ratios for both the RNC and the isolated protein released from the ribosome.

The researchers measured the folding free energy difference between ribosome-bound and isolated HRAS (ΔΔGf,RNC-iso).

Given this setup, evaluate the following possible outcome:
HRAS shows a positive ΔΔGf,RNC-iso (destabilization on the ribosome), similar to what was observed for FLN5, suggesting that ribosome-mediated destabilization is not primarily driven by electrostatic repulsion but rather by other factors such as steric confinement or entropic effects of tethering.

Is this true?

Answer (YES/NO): NO